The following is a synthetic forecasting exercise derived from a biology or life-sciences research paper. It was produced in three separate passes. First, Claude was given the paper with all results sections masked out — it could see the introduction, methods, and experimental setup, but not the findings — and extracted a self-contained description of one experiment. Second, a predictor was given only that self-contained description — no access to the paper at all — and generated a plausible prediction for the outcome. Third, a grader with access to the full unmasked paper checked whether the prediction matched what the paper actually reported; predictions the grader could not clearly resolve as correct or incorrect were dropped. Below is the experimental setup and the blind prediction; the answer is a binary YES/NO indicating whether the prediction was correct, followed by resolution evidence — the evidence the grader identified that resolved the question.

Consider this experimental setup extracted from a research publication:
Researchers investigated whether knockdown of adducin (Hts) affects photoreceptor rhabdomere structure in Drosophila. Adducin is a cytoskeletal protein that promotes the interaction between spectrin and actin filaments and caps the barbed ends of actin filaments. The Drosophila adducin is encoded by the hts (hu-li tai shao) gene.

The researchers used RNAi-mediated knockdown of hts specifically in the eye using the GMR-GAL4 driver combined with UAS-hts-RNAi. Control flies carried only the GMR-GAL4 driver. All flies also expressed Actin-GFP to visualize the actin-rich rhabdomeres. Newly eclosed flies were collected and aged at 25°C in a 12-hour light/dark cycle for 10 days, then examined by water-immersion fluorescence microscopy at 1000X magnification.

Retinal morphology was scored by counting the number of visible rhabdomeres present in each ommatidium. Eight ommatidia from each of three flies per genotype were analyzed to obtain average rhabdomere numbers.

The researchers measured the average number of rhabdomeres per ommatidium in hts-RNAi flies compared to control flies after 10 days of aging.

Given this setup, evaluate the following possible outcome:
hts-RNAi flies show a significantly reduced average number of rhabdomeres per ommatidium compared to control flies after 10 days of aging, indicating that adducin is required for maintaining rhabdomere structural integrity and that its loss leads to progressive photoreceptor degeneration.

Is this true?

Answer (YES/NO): YES